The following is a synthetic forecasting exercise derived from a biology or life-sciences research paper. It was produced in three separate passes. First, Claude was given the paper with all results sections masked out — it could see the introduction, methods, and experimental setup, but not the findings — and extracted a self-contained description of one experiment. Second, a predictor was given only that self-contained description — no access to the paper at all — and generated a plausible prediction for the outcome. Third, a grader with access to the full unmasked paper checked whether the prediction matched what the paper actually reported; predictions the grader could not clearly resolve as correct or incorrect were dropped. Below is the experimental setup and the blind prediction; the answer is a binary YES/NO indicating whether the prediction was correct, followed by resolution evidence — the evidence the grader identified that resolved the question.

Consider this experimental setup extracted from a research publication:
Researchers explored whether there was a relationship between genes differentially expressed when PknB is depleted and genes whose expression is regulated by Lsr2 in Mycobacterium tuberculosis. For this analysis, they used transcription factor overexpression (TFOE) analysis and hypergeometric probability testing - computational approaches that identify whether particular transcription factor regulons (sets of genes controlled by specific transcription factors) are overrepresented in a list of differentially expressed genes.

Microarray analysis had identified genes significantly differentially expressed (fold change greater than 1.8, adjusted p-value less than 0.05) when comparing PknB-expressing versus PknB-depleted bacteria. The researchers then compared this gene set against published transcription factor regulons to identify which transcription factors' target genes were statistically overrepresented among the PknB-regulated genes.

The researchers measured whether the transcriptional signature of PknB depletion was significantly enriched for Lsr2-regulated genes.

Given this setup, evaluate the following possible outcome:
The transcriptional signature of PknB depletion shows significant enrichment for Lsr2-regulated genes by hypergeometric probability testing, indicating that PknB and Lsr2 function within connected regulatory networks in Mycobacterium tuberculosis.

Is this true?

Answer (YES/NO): YES